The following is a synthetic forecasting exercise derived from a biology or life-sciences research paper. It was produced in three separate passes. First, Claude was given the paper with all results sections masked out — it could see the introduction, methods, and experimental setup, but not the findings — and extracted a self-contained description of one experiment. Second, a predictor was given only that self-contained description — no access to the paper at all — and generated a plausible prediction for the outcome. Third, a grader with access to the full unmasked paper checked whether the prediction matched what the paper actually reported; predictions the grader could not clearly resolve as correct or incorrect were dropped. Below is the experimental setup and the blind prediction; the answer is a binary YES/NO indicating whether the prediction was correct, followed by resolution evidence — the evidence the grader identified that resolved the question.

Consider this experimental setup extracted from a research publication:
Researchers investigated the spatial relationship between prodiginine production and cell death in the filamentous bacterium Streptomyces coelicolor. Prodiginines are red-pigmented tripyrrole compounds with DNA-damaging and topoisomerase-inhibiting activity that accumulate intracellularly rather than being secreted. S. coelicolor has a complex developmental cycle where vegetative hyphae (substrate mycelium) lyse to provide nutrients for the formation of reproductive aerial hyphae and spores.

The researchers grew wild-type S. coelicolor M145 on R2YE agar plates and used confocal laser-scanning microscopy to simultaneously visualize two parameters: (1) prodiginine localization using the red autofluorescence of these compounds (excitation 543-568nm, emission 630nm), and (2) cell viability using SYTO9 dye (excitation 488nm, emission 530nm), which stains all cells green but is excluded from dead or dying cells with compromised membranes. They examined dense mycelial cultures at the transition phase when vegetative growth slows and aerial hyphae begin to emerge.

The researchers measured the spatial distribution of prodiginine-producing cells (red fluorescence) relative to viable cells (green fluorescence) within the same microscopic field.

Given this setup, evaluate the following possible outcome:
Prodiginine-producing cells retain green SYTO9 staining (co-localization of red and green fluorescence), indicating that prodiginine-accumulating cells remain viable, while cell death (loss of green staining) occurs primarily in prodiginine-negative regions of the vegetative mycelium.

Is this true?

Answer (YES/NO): NO